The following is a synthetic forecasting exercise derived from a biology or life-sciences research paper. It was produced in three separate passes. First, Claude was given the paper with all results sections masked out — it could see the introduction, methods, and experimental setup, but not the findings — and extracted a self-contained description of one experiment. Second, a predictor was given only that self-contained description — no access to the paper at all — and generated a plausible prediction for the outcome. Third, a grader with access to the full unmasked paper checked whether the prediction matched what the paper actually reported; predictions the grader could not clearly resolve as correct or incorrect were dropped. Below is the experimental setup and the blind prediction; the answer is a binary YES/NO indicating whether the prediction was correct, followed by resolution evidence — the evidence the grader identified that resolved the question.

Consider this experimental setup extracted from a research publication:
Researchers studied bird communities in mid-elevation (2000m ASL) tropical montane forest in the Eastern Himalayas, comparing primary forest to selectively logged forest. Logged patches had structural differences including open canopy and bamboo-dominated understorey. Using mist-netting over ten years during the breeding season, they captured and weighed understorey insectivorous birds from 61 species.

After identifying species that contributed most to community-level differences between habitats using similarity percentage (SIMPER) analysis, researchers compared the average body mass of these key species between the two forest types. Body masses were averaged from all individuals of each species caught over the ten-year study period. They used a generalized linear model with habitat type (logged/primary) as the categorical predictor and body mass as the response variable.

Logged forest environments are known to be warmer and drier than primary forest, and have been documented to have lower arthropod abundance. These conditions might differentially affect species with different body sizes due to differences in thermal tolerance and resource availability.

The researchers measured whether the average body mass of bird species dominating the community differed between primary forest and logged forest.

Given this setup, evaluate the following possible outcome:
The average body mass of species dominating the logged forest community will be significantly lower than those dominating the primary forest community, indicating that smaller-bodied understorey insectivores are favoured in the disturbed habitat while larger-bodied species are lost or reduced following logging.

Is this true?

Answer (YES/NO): YES